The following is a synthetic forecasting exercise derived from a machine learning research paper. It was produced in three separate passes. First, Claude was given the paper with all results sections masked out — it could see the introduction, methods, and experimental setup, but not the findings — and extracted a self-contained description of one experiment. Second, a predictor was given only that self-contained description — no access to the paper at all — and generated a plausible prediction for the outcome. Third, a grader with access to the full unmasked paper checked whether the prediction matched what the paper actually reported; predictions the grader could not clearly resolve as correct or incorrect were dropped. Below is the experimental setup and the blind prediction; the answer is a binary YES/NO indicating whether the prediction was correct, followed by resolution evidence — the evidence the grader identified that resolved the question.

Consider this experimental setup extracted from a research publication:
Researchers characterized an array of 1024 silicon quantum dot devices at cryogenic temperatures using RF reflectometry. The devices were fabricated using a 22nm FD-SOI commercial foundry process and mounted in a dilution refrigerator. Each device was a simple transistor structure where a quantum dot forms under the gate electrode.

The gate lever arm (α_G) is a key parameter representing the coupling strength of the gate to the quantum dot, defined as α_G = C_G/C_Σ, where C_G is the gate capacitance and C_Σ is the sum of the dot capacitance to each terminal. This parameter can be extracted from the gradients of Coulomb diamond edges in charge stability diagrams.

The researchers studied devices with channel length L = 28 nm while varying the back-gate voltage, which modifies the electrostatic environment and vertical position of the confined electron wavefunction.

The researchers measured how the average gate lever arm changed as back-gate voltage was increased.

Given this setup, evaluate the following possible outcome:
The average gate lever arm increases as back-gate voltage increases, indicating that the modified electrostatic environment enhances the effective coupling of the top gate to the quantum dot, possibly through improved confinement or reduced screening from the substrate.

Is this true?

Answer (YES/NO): NO